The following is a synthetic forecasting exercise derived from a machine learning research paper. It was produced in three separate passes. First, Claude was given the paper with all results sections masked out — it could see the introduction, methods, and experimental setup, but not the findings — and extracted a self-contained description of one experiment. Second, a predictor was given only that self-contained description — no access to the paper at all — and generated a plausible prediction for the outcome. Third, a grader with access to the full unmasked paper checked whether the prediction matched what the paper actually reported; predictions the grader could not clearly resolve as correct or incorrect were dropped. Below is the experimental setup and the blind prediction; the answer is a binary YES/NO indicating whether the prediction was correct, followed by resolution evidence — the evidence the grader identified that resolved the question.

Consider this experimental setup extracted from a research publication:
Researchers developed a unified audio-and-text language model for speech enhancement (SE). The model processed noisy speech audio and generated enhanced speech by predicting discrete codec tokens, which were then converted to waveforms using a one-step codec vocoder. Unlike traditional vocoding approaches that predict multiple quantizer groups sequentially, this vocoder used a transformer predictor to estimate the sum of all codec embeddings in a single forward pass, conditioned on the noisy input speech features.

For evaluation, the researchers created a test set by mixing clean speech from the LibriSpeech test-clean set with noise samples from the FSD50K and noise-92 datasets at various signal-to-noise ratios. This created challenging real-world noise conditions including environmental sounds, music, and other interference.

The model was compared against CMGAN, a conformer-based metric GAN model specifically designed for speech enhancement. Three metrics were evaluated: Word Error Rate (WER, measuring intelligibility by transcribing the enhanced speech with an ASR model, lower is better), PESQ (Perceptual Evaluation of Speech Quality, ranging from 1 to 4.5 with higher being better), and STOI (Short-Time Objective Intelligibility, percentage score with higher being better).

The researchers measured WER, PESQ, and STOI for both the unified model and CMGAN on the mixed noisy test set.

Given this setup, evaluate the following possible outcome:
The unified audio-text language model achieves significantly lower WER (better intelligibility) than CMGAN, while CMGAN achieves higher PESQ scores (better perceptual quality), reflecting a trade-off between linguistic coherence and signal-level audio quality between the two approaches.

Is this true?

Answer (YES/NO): NO